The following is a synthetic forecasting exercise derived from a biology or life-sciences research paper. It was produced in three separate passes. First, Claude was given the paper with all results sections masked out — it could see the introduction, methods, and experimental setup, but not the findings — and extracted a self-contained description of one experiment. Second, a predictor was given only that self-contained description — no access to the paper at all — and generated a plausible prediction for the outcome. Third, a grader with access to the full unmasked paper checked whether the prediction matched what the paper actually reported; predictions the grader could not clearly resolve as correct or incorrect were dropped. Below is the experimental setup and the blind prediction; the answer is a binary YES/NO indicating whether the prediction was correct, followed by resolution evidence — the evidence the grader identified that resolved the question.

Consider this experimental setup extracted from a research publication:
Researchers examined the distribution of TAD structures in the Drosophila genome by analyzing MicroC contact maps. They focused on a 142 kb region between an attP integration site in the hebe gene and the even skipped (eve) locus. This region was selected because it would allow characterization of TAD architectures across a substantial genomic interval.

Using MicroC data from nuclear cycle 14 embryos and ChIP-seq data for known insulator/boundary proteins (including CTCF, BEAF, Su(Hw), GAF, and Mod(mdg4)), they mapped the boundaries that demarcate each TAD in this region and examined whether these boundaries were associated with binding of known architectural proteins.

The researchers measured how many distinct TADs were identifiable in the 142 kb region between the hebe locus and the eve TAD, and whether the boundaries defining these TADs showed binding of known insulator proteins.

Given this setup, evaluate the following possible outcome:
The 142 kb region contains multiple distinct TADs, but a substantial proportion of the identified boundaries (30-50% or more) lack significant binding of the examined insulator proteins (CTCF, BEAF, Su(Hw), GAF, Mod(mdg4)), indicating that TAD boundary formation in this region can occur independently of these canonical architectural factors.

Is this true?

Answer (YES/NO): NO